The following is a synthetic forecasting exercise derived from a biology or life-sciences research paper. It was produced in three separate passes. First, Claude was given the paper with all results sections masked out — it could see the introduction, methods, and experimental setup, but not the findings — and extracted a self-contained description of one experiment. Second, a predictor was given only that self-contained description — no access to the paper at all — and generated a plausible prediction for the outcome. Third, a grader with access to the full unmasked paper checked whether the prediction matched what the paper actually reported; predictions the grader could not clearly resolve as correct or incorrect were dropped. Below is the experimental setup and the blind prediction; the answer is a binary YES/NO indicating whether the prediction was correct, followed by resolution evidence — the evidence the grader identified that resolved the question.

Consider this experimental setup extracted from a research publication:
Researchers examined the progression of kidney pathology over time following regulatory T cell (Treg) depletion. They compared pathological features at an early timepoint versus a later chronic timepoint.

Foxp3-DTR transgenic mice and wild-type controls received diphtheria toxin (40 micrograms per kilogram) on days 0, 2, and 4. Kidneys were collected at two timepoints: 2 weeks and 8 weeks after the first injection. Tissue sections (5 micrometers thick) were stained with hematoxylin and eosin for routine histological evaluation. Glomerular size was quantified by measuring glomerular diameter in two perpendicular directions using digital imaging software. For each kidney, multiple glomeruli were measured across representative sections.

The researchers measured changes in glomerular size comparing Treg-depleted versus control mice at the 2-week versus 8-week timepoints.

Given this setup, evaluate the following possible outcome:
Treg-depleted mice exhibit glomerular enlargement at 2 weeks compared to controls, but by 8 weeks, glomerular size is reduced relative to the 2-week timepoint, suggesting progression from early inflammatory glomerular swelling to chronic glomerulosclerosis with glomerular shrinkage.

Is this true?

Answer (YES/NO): NO